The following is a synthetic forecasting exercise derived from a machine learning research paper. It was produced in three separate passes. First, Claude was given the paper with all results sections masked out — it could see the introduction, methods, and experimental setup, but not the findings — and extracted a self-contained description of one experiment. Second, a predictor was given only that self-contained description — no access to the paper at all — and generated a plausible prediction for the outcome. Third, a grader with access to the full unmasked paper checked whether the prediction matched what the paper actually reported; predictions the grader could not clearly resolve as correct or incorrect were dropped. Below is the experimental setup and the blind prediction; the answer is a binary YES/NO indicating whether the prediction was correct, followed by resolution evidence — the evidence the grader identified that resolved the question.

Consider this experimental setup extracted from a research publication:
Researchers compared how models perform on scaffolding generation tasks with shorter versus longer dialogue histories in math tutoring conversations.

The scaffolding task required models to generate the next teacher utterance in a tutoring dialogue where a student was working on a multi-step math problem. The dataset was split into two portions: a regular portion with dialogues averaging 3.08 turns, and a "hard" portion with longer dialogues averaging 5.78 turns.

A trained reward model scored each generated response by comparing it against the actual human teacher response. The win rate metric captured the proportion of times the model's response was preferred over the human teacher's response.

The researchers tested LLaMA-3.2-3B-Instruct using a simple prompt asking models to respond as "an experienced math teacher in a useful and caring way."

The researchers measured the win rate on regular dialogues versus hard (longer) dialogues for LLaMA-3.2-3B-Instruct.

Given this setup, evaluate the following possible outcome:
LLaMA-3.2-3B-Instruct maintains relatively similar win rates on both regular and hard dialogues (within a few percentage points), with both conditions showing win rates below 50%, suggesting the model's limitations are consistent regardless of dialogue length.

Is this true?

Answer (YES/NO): NO